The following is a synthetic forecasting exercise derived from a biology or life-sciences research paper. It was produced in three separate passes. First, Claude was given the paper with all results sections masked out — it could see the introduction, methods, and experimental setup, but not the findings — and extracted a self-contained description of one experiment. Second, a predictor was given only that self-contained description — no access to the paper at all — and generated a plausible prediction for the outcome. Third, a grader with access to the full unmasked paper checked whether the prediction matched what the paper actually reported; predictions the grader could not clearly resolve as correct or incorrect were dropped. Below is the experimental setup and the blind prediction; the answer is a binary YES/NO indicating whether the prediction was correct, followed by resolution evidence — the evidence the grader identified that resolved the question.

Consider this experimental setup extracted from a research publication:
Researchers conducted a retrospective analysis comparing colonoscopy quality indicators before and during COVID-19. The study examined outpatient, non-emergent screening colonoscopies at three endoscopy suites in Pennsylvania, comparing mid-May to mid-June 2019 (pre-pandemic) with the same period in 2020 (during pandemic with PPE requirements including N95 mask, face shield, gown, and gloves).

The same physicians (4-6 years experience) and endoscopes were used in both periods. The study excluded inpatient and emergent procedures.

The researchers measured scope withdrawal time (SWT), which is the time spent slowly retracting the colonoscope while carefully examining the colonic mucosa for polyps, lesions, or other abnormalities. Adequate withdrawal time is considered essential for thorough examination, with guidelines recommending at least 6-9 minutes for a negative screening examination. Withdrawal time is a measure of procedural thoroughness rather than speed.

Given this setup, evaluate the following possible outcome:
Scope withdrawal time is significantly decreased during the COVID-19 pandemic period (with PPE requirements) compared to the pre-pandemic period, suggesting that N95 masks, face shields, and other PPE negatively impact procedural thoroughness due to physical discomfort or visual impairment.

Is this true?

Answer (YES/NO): NO